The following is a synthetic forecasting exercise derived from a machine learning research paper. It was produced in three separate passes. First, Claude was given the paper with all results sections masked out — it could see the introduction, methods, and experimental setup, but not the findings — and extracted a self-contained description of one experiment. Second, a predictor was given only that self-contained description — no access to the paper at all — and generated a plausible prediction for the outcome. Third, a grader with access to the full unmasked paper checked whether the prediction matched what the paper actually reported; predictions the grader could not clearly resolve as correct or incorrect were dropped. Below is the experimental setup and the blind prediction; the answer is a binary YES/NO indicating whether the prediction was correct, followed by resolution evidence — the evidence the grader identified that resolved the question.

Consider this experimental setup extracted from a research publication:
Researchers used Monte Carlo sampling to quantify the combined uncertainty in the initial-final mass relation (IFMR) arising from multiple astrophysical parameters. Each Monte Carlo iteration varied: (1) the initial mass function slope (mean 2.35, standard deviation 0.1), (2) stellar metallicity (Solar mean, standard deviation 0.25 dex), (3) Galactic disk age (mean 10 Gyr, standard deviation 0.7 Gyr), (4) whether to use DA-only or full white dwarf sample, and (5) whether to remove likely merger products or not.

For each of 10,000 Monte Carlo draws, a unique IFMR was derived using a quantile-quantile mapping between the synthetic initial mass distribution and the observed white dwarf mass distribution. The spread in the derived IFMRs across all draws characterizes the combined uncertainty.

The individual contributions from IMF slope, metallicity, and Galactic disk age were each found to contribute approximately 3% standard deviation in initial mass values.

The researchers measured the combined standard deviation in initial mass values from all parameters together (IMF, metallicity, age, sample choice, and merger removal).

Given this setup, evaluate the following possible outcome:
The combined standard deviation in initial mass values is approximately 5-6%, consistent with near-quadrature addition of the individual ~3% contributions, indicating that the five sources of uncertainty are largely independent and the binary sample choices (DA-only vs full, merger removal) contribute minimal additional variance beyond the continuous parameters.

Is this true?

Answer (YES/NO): NO